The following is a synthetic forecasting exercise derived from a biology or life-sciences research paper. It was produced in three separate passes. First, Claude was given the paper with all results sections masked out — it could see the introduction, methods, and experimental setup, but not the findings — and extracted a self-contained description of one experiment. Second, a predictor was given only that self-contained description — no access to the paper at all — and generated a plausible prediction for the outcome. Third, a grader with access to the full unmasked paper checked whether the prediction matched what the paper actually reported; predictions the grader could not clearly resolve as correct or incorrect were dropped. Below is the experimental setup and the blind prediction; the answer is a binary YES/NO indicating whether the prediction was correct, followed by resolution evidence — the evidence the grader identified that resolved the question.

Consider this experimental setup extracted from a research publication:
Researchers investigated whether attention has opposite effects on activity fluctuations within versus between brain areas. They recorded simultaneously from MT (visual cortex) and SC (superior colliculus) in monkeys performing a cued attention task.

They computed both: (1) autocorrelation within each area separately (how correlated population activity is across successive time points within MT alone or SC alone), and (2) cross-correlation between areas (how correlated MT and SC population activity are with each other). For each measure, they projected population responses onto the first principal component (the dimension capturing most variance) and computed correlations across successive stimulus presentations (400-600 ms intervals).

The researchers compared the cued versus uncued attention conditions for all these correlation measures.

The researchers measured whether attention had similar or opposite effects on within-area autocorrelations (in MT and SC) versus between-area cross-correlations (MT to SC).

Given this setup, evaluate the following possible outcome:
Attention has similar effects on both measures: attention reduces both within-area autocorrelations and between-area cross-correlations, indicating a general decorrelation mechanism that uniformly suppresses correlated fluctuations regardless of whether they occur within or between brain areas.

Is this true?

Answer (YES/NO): NO